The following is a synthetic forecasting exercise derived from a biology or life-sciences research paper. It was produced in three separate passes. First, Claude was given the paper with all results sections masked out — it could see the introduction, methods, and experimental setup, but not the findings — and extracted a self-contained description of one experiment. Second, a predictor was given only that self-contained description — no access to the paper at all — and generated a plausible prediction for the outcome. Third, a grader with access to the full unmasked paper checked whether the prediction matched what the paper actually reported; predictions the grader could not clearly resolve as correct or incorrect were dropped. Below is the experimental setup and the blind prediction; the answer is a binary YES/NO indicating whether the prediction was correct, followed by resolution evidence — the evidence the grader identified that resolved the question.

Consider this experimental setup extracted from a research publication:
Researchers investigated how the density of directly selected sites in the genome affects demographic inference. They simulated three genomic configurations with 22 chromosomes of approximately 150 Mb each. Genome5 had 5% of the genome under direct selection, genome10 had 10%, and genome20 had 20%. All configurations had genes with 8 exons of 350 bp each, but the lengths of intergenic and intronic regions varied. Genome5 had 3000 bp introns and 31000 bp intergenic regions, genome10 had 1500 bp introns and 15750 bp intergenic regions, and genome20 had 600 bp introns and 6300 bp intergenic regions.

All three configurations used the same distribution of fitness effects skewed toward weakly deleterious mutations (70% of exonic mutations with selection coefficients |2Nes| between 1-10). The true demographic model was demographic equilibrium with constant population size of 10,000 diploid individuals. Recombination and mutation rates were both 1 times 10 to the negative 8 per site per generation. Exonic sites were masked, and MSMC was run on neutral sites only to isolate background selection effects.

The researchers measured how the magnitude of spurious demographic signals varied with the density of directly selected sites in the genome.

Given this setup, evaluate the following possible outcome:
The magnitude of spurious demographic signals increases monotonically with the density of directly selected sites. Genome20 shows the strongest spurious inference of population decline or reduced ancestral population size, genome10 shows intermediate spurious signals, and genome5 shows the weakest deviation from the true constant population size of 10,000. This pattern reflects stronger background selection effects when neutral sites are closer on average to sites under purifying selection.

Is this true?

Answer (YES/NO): NO